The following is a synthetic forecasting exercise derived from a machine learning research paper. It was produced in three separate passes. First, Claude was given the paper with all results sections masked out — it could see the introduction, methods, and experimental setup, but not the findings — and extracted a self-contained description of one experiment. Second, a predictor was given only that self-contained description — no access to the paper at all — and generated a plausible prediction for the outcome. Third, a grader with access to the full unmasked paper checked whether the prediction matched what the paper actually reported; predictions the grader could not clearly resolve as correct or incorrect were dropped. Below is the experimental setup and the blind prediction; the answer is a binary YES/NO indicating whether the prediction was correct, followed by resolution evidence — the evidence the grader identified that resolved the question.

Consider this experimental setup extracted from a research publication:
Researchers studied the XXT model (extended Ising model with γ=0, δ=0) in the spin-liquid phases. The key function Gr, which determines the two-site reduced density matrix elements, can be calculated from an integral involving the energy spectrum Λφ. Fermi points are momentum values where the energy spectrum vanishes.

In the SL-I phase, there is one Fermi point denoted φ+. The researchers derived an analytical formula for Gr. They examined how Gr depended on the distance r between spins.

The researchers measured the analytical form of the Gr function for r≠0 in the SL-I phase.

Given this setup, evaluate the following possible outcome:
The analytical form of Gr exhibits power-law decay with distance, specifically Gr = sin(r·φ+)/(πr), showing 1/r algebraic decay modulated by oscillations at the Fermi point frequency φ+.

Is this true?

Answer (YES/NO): NO